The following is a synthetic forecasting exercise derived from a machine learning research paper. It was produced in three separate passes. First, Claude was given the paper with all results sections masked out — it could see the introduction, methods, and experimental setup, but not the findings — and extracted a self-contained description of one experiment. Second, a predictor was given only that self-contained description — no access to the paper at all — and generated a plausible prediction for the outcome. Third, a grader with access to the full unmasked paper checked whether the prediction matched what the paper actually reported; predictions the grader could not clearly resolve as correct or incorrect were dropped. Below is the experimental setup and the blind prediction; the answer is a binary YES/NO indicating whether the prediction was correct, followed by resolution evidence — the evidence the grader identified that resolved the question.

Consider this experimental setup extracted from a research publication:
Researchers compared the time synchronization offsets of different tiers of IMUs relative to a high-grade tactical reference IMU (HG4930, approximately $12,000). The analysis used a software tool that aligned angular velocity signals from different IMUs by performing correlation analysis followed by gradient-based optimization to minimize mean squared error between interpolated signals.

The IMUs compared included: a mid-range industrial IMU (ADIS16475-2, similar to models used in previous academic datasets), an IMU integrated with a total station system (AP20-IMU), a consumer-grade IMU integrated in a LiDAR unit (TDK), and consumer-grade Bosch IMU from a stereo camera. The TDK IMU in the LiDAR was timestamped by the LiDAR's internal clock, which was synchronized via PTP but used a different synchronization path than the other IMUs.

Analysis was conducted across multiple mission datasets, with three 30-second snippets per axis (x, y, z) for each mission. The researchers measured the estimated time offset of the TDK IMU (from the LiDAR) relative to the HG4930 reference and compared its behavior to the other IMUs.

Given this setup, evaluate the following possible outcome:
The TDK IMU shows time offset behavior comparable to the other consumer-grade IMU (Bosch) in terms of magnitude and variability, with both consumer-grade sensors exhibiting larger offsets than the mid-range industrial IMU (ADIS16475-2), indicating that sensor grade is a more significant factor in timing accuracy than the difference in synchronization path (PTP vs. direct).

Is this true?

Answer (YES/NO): NO